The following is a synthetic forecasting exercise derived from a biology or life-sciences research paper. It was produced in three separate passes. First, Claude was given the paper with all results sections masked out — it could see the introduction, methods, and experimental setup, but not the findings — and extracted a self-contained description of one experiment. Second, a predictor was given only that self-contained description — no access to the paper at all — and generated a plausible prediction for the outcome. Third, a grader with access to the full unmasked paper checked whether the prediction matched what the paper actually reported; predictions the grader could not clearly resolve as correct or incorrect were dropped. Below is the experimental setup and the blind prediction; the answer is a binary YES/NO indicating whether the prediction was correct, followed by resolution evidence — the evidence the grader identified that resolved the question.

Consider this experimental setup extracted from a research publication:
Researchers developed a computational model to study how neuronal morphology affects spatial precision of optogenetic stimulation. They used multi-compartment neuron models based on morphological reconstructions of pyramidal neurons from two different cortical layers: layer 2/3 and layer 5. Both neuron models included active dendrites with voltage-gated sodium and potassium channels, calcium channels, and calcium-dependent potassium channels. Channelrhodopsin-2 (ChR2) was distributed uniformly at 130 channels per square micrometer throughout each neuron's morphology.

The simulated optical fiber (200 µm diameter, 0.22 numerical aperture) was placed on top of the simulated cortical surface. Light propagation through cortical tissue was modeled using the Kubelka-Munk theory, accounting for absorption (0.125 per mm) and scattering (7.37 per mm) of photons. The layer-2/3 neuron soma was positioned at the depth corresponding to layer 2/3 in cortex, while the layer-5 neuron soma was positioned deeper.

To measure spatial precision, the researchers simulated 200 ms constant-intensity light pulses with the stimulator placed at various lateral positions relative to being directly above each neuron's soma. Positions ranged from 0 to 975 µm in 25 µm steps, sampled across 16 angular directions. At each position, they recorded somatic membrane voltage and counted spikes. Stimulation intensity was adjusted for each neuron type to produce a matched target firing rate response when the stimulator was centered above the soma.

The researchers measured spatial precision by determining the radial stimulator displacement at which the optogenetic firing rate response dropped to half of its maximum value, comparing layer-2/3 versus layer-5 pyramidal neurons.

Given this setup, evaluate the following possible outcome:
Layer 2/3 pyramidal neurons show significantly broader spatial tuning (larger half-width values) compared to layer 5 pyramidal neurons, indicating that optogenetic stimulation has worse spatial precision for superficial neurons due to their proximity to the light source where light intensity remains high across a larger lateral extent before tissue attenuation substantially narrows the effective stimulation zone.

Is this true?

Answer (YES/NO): NO